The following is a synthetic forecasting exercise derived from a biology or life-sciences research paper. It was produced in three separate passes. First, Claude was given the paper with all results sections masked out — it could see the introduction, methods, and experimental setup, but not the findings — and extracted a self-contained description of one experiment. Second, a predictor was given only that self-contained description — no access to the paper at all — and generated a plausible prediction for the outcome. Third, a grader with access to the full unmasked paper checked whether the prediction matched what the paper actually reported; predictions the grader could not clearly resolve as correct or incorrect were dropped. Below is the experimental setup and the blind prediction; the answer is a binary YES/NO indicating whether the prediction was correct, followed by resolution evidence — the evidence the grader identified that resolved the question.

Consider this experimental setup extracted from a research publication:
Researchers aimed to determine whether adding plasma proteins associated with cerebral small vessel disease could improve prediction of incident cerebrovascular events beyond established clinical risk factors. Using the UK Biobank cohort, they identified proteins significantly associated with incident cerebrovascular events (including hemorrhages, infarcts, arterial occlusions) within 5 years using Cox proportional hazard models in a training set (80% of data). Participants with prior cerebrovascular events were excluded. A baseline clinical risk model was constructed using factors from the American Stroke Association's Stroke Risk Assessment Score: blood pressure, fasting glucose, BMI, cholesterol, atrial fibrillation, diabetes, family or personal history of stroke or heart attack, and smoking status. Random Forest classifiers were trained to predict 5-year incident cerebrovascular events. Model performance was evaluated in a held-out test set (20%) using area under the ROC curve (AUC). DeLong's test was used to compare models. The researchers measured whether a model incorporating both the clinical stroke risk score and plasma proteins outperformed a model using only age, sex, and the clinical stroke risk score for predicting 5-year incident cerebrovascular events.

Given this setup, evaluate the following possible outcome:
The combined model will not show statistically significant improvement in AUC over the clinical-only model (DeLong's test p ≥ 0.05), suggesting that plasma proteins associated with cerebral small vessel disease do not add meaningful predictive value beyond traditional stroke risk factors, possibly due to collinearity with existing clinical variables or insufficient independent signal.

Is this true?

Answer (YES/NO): NO